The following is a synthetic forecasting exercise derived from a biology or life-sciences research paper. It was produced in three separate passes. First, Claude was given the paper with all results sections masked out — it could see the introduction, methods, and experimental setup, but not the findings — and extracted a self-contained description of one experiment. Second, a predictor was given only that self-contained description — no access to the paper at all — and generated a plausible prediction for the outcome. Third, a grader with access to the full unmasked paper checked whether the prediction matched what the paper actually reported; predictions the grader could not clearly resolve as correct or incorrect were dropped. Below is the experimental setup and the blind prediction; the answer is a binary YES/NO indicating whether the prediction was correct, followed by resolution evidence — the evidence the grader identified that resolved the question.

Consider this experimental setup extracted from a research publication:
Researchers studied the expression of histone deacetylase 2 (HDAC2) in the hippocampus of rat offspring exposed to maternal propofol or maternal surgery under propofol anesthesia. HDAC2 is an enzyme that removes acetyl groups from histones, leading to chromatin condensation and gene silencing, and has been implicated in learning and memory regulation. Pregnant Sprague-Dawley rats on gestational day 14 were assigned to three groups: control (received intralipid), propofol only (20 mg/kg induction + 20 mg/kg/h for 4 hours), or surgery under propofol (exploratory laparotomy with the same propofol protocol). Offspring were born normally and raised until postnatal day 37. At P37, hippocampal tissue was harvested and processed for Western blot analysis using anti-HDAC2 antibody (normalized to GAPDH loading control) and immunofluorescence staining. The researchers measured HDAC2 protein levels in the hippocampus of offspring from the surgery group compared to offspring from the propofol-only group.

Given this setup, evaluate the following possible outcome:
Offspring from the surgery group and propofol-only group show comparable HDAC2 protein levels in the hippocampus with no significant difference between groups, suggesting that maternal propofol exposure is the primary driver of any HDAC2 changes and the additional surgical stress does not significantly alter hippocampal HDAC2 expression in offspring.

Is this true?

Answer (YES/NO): NO